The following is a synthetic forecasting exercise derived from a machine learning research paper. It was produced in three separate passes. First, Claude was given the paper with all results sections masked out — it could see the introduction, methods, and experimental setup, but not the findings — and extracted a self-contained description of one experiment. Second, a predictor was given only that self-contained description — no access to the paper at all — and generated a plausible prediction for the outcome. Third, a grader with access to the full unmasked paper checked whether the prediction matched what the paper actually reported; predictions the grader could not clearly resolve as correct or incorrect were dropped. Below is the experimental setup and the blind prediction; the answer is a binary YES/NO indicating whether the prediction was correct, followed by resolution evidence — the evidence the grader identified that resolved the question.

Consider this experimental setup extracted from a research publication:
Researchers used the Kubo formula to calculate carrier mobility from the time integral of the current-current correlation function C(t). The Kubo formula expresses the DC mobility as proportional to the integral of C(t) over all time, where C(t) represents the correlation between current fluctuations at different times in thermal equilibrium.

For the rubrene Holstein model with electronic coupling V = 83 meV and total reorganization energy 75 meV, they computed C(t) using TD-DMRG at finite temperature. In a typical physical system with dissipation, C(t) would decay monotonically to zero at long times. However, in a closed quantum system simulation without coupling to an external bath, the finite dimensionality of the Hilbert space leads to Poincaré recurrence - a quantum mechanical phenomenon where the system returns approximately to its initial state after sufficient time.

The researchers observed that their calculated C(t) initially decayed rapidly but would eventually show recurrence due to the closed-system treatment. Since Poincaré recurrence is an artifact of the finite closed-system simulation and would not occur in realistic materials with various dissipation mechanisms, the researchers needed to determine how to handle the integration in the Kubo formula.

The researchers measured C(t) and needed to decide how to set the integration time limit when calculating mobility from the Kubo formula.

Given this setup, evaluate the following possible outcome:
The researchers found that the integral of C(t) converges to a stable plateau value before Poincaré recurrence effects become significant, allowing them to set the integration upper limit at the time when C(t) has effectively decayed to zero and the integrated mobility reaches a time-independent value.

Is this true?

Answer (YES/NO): YES